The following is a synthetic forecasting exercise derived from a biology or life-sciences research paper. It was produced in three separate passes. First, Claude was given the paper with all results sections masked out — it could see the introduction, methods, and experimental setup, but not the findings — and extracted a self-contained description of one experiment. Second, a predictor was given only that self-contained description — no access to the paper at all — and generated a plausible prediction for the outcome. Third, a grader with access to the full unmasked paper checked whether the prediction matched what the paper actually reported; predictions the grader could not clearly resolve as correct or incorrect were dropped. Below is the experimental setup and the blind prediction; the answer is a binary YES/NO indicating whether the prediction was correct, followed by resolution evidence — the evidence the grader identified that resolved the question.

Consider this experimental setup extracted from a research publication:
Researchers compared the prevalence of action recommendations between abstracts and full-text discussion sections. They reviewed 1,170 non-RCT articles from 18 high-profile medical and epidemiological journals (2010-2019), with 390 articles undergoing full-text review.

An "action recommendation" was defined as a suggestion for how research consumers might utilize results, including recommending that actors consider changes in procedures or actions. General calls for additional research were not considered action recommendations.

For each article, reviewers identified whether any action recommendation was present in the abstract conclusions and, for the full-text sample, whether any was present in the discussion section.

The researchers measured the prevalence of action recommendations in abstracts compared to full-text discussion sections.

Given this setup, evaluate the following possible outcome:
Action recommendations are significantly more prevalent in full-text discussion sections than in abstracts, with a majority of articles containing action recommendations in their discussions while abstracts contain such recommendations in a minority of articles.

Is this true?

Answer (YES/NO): YES